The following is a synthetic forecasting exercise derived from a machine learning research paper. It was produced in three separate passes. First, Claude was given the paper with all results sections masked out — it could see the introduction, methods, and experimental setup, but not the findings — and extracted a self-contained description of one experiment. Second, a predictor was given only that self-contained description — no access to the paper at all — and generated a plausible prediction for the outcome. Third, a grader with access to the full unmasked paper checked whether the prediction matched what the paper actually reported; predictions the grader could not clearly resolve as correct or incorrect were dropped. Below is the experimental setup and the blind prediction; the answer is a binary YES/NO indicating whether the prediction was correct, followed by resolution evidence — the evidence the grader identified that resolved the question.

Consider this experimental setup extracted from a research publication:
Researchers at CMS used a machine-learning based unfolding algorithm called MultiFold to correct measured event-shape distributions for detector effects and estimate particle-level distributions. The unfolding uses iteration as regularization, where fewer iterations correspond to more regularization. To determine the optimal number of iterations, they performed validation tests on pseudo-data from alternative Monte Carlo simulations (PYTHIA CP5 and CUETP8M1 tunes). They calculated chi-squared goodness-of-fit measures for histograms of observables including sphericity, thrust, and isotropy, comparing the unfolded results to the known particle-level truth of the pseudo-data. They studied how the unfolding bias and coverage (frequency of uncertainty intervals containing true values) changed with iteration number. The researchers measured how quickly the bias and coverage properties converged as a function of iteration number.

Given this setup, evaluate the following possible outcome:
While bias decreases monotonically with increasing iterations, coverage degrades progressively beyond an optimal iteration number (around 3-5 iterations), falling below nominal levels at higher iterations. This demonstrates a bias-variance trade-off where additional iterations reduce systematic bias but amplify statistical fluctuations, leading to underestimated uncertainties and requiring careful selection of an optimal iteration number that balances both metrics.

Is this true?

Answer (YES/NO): NO